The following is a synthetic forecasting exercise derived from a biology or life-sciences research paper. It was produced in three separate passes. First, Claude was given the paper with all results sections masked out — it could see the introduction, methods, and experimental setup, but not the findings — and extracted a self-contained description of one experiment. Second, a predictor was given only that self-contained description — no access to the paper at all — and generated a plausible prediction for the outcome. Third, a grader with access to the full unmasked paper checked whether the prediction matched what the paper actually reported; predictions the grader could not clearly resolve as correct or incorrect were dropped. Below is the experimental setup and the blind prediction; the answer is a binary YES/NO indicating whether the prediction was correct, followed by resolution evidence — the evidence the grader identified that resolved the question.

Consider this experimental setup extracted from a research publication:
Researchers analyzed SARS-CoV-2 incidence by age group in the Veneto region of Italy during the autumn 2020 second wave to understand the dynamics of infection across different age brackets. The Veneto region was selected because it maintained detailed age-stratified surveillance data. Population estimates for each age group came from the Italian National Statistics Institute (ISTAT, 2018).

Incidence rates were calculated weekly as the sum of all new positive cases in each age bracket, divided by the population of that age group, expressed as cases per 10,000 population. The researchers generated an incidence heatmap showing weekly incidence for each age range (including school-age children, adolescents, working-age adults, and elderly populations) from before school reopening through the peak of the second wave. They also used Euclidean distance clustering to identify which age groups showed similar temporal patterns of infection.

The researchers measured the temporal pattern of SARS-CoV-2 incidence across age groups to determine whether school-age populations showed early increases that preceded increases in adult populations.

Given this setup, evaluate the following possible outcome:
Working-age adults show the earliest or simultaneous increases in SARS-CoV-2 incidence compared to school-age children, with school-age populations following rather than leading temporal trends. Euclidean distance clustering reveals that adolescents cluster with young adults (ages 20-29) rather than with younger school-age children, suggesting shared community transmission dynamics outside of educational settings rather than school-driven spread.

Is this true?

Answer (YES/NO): NO